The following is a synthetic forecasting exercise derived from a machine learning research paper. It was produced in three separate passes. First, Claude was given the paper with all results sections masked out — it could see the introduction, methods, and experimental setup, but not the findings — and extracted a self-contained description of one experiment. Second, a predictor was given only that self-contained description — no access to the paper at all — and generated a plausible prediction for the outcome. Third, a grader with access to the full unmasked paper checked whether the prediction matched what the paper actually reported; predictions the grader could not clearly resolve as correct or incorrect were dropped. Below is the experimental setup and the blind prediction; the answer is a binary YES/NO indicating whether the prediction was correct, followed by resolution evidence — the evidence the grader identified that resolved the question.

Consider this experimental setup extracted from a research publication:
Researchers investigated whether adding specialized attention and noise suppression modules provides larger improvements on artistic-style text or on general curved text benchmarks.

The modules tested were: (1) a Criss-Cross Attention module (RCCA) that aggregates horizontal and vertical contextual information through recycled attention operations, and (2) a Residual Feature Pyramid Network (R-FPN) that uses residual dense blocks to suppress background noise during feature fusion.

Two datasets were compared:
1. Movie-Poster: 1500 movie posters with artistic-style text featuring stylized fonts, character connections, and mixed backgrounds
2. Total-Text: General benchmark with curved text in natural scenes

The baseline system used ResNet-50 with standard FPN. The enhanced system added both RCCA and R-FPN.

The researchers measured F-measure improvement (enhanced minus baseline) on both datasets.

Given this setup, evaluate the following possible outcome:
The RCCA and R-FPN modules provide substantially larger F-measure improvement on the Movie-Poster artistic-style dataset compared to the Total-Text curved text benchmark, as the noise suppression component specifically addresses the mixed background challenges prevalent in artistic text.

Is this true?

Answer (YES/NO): YES